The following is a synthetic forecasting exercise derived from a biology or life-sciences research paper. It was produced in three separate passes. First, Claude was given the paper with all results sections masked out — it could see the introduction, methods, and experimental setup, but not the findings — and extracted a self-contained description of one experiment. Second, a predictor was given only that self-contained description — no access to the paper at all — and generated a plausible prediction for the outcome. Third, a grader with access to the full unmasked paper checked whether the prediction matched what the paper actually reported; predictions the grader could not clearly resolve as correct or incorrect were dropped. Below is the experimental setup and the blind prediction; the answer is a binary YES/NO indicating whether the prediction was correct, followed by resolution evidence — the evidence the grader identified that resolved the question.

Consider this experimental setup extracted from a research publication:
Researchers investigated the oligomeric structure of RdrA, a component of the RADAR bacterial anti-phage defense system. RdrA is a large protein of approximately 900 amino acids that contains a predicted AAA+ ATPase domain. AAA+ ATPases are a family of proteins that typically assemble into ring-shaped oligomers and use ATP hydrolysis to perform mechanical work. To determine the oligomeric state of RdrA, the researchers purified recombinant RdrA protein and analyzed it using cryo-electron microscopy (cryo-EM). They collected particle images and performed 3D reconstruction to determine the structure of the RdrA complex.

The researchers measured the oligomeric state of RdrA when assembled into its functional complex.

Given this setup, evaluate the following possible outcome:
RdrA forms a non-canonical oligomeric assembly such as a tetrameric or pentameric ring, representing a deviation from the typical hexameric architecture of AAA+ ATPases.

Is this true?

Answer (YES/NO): NO